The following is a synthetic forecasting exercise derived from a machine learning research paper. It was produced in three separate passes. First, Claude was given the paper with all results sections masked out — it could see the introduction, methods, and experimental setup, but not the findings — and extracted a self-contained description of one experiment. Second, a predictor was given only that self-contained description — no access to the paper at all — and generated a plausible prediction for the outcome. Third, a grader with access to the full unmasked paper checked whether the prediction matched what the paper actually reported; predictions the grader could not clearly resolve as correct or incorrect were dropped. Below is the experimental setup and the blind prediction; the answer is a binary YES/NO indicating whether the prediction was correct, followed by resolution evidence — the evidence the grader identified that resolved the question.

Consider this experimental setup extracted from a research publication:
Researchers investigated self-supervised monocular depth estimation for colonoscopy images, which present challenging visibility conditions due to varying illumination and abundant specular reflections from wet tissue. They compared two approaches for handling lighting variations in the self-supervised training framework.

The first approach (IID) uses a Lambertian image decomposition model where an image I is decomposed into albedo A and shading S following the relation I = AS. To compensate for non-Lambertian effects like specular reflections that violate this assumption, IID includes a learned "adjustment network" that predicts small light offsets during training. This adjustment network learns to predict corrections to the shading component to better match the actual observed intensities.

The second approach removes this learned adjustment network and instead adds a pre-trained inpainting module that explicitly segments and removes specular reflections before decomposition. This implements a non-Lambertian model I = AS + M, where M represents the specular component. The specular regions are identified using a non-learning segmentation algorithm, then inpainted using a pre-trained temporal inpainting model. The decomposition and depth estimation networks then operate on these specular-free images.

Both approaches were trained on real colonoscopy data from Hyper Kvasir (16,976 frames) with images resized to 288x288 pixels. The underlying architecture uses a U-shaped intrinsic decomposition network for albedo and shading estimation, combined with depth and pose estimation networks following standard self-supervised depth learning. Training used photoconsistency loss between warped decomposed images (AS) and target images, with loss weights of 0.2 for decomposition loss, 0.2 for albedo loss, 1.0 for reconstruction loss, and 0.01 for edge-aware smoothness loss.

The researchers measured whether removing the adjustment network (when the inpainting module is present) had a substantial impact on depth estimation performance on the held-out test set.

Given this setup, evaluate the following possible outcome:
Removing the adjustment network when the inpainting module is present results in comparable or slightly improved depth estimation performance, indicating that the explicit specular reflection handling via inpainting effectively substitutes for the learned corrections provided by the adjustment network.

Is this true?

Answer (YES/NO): YES